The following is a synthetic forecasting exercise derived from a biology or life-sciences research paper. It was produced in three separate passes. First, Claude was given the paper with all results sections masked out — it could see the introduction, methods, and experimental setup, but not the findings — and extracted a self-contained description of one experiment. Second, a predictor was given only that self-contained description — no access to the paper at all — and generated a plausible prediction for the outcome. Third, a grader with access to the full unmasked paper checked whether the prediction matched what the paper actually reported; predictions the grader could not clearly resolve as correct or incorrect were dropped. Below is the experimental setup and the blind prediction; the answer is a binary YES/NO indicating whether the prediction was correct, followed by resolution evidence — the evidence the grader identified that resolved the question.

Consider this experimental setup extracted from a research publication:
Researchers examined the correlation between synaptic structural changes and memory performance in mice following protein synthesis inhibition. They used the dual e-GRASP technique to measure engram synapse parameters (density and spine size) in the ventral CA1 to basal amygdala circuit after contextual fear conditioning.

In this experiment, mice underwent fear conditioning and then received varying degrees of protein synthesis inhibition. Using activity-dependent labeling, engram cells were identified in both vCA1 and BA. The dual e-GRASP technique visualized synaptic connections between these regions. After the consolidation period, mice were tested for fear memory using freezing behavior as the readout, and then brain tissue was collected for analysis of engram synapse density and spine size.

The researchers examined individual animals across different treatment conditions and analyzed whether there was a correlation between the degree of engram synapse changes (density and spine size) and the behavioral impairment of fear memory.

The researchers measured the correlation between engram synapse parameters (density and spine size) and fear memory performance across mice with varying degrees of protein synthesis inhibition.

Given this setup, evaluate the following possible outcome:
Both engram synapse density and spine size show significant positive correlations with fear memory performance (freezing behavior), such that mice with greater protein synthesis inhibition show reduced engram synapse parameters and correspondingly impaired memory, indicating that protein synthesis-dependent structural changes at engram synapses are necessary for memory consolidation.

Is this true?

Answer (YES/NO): NO